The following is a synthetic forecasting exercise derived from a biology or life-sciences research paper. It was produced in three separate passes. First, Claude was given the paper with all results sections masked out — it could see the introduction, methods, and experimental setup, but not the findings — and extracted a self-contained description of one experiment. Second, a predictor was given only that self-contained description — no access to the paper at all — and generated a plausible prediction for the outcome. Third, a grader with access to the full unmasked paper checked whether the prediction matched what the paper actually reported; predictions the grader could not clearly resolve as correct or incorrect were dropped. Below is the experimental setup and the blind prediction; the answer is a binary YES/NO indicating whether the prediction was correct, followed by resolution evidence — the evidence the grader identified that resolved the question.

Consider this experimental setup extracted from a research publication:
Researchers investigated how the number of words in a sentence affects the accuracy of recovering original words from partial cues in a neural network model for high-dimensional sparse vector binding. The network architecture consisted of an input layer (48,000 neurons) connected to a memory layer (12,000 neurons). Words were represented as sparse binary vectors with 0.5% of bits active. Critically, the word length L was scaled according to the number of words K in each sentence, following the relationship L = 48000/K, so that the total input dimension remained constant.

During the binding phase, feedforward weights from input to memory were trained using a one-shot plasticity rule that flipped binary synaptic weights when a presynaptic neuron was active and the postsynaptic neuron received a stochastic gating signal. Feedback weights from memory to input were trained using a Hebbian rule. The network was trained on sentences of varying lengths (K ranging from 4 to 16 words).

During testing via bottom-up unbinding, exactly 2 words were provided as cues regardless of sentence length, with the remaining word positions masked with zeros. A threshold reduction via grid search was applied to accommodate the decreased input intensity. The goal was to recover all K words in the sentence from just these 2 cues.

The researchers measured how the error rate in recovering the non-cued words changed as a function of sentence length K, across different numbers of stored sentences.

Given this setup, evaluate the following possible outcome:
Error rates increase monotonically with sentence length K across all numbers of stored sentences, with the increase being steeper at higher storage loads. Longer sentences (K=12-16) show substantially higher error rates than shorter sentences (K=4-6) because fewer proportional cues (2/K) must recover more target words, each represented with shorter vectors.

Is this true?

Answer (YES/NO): NO